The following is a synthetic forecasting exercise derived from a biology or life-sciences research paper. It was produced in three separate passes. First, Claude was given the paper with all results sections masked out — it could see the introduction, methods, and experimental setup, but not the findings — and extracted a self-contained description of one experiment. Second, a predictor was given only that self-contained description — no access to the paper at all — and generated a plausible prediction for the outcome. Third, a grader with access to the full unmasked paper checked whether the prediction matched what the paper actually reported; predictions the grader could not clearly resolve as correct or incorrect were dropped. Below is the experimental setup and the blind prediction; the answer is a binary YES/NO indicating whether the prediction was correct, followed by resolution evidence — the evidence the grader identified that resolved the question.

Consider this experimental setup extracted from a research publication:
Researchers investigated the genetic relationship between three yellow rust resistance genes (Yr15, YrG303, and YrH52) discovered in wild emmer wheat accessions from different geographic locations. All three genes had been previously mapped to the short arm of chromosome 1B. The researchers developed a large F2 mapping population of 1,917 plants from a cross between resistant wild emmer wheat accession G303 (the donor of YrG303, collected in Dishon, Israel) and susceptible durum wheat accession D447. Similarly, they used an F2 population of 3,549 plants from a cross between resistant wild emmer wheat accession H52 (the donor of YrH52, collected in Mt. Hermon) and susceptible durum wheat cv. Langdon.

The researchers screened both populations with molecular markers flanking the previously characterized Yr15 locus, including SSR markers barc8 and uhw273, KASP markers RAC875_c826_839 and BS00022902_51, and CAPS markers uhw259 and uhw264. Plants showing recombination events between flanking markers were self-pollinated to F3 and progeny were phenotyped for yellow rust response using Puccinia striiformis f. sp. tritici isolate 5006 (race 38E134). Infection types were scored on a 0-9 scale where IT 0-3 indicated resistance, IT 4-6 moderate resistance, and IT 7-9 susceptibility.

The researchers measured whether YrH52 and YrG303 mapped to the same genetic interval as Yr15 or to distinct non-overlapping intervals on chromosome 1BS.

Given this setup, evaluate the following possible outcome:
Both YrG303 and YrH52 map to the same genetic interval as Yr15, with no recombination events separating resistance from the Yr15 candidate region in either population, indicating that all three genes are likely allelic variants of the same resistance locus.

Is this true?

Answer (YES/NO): YES